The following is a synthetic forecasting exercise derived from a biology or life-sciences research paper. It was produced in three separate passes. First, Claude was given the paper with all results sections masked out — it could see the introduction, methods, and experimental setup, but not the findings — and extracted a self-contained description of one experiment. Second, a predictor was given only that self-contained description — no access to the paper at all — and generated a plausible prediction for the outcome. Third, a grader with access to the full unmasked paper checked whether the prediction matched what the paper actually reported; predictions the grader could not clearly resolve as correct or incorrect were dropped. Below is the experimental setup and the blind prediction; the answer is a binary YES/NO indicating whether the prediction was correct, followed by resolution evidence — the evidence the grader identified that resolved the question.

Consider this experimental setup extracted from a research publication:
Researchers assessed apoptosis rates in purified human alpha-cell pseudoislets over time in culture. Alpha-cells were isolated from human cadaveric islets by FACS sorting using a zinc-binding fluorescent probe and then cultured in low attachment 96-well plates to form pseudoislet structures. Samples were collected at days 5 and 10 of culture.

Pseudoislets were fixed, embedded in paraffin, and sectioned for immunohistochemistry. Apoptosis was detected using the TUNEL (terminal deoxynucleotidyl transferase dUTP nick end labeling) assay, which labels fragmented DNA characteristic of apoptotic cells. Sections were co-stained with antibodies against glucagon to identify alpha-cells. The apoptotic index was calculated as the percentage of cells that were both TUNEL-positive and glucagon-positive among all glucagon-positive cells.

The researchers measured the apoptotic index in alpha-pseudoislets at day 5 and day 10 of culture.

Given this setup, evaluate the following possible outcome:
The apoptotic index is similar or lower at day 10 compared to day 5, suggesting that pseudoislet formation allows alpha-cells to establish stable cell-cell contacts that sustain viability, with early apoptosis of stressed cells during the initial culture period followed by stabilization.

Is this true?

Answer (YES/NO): YES